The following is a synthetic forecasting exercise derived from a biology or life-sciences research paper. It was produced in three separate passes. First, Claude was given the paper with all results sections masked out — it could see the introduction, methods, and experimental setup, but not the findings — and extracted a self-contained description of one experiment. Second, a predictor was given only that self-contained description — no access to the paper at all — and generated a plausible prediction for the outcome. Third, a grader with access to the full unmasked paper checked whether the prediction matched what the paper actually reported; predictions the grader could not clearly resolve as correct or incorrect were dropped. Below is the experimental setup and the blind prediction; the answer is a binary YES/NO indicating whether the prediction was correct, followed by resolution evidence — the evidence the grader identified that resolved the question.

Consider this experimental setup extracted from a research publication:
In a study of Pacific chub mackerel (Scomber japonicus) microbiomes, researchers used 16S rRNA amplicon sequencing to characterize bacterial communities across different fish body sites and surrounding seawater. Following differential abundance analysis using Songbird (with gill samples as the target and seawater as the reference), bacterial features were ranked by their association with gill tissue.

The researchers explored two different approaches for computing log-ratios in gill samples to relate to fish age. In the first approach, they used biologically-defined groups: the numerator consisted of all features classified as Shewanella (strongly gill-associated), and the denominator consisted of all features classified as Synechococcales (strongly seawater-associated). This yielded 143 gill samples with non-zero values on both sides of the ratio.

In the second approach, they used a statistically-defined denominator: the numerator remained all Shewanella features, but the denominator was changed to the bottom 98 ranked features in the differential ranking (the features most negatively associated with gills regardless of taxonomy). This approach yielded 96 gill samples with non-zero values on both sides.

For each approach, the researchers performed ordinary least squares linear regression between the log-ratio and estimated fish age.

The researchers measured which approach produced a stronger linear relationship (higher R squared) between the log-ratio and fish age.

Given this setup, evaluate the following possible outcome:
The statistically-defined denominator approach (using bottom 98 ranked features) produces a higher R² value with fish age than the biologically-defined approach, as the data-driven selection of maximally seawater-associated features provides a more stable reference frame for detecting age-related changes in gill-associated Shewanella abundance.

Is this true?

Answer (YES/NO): YES